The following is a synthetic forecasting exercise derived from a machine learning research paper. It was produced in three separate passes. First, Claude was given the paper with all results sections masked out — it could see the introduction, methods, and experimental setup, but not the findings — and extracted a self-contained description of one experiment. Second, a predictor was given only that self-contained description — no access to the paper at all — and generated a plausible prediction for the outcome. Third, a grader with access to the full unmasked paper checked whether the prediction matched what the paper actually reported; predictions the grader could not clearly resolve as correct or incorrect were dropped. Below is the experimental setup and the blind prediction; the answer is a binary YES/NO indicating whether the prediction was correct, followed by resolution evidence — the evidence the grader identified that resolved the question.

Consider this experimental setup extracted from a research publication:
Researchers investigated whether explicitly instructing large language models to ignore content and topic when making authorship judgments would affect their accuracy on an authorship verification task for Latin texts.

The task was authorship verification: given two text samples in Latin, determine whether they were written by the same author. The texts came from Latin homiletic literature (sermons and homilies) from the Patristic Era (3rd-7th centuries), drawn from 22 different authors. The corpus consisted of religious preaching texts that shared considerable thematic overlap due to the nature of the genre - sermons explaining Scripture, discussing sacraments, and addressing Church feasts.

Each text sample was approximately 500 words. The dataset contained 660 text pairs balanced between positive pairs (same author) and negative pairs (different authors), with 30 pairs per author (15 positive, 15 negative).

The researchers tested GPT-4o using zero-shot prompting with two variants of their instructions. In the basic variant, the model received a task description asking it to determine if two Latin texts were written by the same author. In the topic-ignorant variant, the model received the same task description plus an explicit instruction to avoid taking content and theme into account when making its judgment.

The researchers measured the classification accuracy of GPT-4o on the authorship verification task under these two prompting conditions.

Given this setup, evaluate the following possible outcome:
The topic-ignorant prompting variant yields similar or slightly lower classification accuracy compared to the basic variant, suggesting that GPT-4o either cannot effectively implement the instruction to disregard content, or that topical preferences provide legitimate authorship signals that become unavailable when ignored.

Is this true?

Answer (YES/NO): YES